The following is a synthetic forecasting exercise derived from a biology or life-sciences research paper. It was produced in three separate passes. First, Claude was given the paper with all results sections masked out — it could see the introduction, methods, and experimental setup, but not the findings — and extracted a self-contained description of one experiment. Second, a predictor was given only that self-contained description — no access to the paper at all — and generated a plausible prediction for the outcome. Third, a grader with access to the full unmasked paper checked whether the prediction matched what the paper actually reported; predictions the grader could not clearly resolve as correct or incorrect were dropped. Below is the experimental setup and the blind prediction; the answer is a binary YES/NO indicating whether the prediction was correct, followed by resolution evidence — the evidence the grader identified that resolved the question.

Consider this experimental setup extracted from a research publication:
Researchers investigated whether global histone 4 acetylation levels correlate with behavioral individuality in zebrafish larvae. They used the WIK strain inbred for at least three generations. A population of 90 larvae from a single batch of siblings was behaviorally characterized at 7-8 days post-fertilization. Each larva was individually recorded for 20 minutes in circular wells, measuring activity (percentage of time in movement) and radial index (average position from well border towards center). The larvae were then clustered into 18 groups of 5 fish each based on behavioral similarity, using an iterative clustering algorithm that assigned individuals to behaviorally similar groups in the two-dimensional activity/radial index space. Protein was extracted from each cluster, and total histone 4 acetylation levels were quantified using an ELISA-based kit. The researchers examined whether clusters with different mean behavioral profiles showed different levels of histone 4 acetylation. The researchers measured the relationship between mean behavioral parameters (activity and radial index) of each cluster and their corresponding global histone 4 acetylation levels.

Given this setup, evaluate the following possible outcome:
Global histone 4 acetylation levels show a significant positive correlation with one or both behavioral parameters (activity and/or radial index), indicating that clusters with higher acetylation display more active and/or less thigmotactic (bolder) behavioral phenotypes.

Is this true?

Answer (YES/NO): NO